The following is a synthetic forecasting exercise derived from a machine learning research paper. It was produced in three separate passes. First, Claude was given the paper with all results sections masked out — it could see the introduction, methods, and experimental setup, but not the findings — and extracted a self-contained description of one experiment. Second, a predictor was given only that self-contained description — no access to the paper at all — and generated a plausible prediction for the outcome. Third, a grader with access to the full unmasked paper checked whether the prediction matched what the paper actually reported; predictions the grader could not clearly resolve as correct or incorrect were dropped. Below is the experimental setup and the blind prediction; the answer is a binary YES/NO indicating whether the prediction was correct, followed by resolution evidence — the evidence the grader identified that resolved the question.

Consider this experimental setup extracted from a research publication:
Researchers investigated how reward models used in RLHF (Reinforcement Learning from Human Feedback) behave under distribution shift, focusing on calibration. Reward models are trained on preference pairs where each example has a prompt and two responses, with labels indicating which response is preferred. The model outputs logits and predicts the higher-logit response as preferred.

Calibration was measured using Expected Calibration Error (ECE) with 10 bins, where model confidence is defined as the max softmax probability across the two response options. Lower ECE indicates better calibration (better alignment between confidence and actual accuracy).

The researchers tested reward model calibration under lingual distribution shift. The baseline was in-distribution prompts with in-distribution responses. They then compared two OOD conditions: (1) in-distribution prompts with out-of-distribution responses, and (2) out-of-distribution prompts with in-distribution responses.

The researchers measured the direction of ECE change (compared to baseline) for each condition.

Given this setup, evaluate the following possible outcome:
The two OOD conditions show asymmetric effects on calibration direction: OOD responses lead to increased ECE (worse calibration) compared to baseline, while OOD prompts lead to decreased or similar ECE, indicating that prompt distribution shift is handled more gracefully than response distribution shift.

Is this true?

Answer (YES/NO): YES